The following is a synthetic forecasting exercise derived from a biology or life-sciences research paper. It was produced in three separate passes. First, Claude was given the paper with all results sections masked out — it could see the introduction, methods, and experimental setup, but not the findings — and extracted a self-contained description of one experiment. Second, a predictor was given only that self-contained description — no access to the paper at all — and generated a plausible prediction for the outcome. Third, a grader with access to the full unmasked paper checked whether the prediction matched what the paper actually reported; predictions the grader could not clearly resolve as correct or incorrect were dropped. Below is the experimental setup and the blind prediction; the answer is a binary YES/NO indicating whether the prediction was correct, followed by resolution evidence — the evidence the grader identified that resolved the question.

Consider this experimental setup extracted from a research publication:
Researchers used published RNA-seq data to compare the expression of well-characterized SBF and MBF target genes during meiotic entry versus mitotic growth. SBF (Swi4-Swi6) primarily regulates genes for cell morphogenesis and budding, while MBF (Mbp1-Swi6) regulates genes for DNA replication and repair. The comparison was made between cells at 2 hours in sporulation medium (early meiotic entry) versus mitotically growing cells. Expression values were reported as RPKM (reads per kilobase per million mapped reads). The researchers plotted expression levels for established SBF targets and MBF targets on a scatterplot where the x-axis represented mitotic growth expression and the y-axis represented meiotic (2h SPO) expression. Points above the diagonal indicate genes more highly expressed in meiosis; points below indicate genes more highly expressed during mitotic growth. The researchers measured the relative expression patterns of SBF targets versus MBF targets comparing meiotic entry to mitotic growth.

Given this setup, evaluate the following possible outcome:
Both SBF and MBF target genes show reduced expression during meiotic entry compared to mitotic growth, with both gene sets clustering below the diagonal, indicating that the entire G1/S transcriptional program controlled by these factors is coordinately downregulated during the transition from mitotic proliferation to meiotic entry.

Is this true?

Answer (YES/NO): NO